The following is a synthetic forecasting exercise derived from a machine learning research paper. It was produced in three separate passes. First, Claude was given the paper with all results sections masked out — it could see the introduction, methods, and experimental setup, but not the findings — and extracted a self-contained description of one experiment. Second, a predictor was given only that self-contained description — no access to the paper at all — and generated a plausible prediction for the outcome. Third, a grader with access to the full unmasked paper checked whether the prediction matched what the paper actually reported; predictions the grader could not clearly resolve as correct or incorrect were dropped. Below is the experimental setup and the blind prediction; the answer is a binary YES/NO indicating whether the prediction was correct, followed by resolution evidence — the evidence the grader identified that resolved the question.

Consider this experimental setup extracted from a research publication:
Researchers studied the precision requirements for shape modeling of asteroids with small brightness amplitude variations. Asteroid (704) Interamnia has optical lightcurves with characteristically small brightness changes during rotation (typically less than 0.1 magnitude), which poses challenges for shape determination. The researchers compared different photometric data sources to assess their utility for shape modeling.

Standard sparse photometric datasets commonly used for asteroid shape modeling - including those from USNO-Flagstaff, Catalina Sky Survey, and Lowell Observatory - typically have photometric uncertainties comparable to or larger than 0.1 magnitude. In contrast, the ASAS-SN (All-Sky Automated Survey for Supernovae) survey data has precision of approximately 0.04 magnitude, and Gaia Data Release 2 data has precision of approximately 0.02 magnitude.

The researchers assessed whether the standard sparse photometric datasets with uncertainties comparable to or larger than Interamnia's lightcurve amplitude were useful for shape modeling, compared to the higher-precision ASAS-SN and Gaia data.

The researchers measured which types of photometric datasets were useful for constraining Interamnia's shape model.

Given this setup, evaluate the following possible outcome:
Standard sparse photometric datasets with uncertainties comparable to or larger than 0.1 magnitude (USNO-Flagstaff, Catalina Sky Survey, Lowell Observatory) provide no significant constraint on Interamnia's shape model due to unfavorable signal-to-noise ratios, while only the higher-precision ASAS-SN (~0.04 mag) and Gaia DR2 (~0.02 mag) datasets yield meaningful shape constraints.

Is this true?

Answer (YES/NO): YES